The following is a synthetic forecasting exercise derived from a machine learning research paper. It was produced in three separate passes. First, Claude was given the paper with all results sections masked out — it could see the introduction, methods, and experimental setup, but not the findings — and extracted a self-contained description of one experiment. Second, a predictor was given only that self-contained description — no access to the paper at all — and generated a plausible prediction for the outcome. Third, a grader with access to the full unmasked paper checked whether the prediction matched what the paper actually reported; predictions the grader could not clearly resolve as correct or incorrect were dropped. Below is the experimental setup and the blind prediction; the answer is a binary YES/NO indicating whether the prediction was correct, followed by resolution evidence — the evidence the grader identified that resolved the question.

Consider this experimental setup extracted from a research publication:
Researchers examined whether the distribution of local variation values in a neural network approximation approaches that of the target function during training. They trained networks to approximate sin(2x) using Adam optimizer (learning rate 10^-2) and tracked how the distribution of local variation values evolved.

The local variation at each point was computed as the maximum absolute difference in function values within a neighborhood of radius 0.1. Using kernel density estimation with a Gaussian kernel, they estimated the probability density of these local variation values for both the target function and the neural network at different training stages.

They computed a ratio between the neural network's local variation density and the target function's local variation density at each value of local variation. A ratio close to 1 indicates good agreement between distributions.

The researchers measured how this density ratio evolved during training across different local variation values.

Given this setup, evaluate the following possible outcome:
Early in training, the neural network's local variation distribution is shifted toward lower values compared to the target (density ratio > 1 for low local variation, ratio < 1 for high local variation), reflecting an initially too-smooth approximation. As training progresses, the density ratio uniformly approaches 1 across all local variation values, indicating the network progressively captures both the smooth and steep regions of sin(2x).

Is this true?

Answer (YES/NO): NO